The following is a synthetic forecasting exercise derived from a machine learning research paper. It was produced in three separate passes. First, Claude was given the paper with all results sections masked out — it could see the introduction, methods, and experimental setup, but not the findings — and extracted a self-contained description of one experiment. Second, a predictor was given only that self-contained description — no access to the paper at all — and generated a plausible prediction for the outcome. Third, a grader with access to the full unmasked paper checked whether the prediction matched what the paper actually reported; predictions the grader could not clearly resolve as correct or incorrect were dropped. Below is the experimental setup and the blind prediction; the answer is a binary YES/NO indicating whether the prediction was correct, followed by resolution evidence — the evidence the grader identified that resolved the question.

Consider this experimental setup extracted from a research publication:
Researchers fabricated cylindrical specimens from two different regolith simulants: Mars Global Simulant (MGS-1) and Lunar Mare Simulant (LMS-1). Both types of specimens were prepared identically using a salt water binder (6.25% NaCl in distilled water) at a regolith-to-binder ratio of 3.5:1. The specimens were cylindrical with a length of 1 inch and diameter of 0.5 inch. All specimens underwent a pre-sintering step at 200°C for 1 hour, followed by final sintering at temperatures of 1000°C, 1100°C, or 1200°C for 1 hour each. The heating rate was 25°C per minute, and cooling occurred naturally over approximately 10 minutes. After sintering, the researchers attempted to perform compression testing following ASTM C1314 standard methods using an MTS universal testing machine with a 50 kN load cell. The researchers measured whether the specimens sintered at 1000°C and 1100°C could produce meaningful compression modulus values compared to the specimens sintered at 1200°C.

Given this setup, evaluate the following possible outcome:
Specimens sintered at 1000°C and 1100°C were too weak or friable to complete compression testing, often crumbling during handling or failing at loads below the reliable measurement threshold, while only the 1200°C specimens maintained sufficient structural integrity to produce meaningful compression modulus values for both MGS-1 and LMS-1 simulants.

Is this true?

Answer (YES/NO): YES